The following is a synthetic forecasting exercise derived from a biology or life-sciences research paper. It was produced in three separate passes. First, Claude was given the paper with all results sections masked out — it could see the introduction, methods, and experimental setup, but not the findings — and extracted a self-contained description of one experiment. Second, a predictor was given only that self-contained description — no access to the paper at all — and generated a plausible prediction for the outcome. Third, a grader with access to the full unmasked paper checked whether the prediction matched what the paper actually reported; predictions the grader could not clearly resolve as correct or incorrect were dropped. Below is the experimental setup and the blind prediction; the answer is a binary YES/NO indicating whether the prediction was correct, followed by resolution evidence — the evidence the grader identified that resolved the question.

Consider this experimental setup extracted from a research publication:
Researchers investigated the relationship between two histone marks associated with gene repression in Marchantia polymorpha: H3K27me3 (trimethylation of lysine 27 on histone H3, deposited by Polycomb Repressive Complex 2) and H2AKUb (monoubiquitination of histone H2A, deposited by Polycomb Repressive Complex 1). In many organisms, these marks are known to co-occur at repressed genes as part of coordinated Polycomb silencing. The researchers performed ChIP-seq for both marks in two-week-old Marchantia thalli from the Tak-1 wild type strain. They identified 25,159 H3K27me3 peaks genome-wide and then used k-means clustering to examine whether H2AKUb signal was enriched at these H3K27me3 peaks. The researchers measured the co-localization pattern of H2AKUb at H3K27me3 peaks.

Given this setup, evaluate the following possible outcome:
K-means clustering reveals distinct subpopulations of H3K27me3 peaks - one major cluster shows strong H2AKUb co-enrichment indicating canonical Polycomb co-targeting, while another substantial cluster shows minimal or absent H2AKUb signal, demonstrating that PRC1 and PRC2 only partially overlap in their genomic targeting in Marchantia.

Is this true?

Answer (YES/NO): YES